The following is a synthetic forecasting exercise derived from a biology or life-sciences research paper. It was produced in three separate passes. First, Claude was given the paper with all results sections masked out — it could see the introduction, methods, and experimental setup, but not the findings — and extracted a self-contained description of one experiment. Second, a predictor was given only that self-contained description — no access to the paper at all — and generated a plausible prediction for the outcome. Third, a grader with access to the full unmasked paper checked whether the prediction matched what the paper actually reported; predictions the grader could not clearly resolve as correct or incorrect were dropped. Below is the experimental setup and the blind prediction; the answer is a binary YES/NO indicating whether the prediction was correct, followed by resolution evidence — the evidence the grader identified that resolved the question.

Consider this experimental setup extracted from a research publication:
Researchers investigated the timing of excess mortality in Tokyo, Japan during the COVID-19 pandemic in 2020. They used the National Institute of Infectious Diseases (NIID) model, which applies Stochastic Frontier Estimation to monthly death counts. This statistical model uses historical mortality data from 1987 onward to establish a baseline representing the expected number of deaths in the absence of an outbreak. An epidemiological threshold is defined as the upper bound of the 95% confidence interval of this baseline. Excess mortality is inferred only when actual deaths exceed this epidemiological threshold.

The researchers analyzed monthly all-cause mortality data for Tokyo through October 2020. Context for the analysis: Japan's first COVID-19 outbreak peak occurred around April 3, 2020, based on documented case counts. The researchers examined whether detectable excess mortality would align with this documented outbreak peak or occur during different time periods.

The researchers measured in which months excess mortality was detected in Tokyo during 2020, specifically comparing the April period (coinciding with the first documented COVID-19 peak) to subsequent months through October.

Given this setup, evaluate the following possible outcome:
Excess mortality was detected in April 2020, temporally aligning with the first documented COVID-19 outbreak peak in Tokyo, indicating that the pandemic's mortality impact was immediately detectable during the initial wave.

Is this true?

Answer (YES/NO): NO